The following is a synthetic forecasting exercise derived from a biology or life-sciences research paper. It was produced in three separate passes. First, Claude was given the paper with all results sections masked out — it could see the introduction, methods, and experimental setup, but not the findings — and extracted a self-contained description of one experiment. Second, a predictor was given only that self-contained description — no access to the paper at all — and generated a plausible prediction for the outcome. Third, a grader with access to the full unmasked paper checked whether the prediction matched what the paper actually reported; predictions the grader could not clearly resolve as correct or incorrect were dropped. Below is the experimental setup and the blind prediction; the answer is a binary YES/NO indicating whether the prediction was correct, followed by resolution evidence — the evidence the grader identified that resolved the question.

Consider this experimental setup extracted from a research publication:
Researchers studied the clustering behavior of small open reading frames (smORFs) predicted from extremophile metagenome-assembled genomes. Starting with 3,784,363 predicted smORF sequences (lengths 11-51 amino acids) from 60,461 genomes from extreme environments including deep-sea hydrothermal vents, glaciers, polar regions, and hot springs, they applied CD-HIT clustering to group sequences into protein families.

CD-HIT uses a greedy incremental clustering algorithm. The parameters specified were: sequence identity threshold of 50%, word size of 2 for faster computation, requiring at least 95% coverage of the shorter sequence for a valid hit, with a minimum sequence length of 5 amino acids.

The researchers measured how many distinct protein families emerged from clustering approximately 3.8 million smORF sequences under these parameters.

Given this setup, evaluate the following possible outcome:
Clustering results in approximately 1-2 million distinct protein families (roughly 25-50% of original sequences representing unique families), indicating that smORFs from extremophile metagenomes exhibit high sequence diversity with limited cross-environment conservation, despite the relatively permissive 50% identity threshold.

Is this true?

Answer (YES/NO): NO